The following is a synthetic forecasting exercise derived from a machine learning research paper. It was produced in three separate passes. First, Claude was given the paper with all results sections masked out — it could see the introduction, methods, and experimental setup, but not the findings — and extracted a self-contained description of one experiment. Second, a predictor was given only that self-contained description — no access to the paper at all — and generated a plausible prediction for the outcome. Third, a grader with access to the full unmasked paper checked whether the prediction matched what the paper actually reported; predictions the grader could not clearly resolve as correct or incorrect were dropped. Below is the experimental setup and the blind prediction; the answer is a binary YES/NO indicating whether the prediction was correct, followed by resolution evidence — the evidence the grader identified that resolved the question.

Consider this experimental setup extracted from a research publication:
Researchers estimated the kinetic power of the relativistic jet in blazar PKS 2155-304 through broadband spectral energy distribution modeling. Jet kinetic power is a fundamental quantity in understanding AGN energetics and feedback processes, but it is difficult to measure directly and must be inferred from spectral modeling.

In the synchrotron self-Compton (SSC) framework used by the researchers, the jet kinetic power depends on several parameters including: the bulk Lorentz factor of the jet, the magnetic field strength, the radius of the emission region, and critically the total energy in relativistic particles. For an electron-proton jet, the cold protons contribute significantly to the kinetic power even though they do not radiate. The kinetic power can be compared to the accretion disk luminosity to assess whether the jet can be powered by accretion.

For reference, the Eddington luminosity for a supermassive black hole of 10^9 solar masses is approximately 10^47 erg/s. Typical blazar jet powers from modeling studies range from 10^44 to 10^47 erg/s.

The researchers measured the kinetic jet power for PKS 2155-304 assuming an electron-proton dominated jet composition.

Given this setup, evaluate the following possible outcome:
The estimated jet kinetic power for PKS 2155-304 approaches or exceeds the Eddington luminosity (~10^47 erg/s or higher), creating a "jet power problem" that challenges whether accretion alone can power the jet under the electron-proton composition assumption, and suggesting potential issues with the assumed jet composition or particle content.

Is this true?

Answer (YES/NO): NO